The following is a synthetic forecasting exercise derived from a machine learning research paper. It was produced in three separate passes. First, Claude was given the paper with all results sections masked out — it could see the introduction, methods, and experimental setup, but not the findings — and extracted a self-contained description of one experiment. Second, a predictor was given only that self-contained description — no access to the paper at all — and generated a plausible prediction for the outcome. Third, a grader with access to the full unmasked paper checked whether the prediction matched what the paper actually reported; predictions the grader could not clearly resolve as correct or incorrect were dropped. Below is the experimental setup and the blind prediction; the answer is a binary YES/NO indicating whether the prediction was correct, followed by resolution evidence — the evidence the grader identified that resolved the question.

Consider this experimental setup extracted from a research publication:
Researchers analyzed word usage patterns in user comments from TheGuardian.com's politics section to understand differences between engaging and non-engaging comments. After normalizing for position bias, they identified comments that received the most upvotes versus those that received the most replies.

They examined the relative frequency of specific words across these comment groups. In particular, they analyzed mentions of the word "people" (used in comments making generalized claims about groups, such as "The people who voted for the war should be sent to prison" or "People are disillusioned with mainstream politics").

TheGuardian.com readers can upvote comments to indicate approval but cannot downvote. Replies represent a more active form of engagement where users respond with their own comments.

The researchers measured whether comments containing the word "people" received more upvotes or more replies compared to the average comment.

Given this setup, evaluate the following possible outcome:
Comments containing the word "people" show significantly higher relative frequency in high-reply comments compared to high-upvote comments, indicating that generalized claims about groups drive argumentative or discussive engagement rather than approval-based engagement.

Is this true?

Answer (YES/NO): YES